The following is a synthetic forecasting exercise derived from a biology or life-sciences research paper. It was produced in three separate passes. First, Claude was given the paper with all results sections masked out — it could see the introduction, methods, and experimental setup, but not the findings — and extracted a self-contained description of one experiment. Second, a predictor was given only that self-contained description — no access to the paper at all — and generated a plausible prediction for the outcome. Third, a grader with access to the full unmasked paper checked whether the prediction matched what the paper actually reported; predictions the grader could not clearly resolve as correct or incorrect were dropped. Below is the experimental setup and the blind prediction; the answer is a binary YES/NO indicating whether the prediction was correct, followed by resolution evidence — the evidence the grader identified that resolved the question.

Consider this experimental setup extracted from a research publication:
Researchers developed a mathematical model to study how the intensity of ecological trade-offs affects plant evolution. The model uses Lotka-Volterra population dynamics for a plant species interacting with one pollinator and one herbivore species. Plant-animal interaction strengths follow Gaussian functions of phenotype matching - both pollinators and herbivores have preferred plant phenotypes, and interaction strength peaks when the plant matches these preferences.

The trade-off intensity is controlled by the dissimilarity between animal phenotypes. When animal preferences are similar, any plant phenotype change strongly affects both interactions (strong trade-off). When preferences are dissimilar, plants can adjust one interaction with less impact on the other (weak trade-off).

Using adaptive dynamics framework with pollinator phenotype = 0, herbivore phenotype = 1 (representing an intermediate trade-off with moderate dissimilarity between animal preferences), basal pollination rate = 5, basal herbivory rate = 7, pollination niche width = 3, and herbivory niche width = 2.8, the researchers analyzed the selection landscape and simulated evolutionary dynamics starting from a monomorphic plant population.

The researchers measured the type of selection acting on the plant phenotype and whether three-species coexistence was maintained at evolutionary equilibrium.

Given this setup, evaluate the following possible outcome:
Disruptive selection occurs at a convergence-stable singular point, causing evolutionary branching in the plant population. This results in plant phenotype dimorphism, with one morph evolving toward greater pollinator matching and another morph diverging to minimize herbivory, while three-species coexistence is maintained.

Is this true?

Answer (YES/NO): NO